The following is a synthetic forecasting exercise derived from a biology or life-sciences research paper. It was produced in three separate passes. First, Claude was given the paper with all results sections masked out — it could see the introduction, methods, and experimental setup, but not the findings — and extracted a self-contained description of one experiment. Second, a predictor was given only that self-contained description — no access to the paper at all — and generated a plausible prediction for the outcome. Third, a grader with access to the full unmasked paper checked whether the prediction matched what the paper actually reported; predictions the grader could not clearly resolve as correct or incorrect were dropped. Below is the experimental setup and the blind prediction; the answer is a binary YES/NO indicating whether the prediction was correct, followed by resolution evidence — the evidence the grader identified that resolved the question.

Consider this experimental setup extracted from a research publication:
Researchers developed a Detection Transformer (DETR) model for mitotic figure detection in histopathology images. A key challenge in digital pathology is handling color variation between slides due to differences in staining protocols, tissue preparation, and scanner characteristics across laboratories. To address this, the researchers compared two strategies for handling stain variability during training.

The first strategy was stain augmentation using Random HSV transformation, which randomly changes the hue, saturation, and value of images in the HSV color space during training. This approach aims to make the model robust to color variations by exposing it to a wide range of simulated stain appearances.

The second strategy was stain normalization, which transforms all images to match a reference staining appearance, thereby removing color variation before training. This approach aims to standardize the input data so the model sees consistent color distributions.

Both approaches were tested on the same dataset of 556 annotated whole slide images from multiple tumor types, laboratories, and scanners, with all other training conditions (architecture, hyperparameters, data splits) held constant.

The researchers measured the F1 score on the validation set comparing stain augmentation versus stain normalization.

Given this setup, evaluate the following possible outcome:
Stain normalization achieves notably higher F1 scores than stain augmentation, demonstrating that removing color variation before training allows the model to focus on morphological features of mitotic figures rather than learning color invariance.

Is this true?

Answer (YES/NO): NO